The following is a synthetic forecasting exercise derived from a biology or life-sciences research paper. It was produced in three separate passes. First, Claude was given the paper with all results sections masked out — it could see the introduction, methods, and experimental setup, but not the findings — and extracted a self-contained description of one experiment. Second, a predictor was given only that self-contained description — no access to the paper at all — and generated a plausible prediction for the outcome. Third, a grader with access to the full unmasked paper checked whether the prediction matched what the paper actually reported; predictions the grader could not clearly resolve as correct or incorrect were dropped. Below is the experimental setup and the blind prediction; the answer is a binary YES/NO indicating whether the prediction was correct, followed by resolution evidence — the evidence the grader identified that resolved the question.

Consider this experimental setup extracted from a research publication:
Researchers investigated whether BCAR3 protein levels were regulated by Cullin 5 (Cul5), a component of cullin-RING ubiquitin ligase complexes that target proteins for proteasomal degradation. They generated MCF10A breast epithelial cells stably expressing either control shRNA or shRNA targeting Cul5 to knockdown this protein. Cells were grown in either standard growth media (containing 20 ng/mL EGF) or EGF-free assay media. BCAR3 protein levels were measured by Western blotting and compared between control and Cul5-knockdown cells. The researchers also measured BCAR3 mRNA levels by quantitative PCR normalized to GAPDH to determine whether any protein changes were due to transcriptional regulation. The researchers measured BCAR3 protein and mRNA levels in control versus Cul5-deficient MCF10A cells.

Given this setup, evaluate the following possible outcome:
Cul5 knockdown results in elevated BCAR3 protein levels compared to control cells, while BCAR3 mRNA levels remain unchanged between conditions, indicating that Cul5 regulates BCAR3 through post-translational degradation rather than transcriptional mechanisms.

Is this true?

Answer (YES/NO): YES